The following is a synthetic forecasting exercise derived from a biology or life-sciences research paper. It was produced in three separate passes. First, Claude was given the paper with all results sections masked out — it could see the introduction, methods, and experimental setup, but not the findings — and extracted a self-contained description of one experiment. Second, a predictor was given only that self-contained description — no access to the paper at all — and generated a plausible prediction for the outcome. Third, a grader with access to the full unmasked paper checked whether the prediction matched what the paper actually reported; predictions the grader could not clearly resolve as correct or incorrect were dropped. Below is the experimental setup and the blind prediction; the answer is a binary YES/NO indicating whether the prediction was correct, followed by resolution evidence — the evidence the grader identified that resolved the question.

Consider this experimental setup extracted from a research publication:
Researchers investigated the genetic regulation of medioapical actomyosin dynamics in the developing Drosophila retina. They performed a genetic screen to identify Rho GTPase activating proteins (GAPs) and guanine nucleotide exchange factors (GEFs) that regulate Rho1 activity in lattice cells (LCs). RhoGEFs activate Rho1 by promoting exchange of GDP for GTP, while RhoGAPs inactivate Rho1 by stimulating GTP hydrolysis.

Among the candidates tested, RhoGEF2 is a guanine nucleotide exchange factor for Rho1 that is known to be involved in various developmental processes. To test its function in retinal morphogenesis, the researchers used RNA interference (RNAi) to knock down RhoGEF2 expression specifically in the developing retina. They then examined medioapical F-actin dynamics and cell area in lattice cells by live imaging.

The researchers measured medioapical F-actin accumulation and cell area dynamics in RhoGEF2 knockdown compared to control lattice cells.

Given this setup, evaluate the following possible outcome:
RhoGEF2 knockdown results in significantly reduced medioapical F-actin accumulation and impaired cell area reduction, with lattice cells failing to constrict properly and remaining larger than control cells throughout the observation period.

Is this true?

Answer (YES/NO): NO